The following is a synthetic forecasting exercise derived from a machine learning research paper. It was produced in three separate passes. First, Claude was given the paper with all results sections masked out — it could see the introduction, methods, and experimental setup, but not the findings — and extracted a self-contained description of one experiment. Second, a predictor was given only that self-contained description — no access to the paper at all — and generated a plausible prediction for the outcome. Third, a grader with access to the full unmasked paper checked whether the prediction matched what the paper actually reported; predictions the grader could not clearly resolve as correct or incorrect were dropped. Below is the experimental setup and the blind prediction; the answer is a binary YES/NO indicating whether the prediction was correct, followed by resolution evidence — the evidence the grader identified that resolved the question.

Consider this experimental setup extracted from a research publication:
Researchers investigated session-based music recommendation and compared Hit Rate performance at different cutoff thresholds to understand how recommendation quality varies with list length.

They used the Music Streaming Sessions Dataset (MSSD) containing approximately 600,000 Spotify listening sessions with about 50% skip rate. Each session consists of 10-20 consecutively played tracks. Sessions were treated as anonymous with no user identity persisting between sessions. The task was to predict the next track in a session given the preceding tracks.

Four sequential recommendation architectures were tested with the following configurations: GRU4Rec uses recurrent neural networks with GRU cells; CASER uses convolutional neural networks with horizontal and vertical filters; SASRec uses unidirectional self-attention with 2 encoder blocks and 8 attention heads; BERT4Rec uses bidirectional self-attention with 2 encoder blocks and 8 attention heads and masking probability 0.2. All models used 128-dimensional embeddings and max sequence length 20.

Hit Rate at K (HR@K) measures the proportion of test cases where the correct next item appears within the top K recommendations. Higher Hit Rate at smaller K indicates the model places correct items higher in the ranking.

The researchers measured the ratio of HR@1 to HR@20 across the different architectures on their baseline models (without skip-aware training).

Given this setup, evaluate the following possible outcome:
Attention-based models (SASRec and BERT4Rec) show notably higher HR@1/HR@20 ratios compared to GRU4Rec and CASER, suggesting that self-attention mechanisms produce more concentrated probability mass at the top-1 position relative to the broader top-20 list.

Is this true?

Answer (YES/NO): NO